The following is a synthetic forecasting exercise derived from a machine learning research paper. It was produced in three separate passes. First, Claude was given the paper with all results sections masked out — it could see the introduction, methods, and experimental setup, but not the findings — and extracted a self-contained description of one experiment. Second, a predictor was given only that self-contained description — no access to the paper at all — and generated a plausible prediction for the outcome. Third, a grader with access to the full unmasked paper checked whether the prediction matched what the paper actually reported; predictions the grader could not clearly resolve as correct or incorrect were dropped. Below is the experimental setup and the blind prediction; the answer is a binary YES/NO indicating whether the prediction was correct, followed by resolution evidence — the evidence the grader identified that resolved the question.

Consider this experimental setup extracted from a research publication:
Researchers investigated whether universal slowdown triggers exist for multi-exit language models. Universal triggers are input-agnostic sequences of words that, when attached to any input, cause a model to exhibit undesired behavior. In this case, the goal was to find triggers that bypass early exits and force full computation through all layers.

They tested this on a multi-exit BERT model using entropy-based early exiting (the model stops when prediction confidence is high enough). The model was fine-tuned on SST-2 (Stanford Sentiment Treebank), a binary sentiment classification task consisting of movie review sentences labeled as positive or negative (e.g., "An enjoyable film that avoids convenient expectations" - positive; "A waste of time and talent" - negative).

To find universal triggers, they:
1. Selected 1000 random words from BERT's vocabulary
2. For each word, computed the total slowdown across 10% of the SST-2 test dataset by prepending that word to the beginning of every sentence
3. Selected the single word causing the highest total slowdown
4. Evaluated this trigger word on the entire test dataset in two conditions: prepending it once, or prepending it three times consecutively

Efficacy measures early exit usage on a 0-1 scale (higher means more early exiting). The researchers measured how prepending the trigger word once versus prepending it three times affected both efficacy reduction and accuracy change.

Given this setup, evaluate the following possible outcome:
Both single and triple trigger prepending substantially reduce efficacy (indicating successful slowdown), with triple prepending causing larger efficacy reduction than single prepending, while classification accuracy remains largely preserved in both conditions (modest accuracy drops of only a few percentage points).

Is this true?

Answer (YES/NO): NO